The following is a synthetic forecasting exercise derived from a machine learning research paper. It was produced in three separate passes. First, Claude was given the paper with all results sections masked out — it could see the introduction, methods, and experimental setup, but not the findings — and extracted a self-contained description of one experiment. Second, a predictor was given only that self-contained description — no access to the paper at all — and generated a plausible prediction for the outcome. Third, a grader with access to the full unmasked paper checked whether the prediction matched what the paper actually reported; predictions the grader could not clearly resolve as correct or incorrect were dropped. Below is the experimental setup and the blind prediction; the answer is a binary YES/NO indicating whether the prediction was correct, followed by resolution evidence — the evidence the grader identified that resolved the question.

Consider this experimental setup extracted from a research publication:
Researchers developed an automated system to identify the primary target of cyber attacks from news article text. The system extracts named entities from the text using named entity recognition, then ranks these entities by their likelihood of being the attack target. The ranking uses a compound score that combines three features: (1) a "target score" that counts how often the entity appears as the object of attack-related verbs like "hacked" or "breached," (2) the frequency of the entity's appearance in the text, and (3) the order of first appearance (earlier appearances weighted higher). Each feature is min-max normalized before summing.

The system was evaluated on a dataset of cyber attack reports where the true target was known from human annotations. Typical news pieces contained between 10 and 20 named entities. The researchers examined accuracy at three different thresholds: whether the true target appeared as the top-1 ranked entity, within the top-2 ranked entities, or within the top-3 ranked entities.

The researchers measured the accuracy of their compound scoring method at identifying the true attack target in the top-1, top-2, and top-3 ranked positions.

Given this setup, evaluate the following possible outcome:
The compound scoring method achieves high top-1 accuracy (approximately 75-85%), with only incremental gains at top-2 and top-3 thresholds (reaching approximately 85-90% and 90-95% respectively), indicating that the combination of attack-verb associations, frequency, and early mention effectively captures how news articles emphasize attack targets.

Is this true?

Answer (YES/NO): NO